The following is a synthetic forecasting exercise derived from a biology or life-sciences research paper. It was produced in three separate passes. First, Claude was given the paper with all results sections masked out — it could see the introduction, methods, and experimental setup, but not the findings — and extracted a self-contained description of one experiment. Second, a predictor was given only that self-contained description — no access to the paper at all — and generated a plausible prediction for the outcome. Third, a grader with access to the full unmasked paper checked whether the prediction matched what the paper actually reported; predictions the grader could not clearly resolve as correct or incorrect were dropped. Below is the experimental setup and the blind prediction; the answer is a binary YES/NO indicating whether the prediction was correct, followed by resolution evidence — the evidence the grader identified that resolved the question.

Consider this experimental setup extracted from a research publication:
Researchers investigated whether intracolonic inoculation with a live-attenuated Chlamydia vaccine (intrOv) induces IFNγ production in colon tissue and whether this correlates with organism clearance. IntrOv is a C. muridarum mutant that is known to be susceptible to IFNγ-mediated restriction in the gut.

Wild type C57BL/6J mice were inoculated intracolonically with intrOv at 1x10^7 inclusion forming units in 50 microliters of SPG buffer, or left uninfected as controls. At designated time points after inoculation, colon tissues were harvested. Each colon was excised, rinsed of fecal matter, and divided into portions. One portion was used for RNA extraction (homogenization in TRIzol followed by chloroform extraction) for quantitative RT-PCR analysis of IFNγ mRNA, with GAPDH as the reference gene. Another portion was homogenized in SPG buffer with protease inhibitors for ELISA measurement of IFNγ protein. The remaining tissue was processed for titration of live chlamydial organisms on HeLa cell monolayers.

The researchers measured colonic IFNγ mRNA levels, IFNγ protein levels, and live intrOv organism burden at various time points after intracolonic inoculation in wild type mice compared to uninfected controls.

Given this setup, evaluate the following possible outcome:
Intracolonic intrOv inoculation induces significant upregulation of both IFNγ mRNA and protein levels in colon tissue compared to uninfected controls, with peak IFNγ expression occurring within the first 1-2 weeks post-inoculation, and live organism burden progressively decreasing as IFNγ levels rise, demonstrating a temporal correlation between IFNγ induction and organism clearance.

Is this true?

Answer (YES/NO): YES